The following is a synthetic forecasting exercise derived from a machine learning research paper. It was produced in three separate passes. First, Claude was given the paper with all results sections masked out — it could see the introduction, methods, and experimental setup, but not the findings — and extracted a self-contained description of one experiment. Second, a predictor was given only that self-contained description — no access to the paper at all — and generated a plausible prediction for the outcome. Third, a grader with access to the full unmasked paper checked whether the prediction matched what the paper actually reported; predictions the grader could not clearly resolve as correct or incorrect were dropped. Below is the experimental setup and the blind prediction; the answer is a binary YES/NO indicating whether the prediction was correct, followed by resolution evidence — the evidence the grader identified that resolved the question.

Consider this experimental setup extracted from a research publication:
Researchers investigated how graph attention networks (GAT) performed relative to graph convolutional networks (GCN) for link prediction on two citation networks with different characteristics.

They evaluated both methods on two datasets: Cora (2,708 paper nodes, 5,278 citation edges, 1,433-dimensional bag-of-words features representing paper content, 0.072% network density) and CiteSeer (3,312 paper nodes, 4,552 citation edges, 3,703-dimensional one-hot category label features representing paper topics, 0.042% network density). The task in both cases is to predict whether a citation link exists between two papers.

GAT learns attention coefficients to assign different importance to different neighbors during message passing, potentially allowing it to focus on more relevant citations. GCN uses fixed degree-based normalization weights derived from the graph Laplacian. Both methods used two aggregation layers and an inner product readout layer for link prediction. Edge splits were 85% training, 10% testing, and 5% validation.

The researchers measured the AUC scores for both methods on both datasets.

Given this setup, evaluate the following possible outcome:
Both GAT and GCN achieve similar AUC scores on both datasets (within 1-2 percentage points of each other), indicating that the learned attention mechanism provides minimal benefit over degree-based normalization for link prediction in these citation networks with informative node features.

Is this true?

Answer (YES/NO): YES